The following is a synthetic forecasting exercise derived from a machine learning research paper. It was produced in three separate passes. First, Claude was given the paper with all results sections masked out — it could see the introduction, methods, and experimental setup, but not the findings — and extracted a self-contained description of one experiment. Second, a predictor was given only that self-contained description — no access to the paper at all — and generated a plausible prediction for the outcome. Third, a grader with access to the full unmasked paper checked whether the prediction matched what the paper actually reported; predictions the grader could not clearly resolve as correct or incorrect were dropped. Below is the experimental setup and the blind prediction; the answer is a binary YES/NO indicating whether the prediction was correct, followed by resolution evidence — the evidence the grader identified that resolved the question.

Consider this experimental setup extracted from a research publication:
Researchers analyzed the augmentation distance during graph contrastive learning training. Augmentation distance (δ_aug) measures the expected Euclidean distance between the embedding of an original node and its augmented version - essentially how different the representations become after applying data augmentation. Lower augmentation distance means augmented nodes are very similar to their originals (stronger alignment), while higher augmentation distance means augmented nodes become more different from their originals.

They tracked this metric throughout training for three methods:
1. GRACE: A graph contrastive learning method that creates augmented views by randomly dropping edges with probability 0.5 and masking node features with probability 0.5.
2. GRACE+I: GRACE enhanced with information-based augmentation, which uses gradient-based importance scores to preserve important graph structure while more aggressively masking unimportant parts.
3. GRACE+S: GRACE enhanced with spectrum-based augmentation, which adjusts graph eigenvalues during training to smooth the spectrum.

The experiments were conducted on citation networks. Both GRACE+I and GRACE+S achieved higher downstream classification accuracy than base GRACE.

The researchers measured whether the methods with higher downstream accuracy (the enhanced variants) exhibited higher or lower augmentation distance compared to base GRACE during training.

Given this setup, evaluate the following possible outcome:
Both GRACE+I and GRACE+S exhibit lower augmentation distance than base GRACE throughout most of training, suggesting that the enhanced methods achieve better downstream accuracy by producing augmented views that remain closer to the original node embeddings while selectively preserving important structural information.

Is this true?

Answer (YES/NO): NO